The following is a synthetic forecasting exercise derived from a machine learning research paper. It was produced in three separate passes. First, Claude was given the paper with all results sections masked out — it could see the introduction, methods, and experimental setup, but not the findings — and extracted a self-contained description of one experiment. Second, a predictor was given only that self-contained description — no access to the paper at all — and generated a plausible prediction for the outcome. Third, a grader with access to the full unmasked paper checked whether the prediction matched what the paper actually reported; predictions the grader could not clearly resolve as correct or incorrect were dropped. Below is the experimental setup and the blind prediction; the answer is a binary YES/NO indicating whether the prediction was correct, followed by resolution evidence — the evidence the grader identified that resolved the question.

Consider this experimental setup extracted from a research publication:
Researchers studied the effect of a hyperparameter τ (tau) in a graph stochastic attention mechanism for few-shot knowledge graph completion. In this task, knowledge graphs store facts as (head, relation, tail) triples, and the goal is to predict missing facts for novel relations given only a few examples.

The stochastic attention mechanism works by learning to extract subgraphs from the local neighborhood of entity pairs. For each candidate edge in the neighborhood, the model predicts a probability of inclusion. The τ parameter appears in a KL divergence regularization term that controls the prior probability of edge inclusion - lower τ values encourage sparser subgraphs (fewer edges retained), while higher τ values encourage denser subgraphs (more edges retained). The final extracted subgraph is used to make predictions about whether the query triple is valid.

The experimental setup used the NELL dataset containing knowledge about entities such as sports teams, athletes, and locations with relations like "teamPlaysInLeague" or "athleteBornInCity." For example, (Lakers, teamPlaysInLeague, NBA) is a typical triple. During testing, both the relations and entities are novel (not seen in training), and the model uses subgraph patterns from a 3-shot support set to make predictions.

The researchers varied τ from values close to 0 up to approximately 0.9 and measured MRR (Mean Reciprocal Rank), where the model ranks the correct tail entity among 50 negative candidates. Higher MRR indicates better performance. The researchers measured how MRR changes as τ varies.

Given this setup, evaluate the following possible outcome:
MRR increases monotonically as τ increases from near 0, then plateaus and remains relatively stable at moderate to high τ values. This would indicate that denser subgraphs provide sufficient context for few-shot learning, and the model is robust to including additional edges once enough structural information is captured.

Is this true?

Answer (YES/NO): NO